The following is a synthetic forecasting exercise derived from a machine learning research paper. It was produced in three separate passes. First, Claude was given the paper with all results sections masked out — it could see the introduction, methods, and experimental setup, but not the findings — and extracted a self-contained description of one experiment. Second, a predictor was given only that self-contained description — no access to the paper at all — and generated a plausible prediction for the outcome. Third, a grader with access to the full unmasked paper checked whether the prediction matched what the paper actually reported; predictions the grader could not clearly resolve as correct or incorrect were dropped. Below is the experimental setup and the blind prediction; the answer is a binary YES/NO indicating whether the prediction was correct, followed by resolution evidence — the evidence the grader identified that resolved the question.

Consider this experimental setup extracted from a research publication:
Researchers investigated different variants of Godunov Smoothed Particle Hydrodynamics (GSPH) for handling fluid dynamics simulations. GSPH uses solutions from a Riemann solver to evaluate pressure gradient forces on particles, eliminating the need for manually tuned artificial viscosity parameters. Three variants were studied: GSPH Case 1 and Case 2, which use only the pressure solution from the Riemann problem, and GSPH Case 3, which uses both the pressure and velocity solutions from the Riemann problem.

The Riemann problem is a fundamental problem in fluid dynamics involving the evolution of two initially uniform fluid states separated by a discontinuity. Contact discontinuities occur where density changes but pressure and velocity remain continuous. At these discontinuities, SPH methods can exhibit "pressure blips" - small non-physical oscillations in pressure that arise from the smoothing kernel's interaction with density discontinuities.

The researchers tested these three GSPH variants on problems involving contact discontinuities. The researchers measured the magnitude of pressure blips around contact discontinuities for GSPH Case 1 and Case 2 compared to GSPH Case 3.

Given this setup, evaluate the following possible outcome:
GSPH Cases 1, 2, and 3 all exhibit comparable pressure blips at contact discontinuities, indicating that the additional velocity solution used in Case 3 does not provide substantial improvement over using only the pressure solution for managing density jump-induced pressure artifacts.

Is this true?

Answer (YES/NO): NO